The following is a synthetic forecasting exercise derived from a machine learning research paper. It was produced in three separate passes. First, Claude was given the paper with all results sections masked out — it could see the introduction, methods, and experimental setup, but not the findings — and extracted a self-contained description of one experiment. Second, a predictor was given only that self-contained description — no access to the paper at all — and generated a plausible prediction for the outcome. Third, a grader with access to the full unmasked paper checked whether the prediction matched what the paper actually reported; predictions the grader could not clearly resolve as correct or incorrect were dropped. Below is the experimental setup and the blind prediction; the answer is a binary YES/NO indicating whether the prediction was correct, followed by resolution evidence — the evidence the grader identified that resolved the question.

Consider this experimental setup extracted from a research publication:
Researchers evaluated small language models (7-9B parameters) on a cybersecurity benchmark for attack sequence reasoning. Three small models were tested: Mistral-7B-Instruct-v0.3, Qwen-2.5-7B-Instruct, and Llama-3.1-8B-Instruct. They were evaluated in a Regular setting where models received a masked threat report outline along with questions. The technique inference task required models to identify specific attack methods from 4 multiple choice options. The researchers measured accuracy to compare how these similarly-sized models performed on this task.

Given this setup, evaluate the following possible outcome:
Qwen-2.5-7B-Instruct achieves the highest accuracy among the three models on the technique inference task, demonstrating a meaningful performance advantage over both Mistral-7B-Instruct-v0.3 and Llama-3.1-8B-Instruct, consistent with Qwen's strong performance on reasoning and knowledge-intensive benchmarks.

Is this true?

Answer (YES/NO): YES